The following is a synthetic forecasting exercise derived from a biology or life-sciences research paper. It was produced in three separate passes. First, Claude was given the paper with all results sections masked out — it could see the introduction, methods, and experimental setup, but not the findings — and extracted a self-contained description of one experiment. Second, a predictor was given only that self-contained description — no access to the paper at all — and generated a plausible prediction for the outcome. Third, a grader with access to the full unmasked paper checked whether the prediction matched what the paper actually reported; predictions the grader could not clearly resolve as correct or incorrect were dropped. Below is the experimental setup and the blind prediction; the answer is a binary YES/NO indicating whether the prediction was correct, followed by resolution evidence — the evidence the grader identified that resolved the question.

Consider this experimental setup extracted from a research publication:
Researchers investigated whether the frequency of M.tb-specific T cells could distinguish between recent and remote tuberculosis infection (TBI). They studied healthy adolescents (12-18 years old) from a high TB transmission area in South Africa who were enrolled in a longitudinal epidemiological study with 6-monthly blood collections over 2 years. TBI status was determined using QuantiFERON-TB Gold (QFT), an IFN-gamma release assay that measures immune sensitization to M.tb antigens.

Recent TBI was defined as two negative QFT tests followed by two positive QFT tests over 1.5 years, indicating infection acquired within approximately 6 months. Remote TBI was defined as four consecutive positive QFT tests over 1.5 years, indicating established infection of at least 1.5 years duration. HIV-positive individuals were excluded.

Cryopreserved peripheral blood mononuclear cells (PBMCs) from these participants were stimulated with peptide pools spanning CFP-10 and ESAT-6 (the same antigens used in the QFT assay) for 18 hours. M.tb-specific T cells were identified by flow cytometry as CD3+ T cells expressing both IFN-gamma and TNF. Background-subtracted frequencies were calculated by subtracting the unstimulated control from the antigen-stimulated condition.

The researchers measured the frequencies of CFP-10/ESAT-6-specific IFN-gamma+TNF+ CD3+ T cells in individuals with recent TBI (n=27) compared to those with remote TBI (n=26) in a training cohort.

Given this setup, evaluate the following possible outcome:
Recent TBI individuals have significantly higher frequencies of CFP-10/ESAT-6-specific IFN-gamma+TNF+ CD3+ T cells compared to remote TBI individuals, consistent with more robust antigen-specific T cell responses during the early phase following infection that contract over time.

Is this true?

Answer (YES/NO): NO